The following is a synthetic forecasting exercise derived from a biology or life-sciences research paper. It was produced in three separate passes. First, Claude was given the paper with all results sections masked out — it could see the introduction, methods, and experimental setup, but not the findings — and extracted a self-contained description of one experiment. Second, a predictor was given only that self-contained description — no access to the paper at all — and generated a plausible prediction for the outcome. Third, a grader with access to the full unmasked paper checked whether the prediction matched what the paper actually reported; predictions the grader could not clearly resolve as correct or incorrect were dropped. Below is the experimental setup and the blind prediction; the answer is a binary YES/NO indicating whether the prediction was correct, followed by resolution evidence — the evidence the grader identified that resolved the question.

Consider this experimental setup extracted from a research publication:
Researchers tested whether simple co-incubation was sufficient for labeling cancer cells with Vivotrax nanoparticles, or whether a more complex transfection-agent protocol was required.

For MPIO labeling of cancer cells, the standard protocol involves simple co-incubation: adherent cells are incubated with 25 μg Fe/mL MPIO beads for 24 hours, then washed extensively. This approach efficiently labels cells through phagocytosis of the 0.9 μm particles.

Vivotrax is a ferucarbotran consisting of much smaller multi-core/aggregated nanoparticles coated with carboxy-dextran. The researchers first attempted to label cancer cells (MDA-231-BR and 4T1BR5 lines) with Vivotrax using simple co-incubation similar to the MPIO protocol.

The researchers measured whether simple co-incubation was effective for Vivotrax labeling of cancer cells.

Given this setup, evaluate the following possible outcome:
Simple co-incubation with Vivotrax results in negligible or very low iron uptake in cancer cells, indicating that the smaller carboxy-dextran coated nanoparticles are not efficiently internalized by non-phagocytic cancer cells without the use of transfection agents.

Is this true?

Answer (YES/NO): YES